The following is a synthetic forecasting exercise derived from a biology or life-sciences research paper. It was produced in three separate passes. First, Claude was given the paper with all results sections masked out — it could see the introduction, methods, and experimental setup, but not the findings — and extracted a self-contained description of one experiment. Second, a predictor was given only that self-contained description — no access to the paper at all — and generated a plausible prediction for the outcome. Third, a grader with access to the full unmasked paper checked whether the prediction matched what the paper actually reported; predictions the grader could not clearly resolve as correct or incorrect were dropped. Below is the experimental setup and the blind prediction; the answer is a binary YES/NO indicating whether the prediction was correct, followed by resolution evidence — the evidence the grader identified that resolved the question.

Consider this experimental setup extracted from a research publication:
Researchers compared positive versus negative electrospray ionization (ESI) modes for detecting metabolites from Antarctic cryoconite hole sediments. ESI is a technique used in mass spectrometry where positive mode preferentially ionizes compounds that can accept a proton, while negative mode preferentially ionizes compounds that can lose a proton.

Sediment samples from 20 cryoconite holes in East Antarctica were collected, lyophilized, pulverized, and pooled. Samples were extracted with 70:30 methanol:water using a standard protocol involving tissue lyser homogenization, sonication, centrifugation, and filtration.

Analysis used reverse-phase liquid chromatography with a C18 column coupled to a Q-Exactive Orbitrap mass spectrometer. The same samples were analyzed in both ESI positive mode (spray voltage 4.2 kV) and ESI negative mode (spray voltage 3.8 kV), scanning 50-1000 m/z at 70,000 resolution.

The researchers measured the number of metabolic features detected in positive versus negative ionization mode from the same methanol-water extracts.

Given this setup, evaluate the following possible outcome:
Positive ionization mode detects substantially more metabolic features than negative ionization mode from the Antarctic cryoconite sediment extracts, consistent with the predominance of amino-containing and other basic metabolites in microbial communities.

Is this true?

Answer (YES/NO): YES